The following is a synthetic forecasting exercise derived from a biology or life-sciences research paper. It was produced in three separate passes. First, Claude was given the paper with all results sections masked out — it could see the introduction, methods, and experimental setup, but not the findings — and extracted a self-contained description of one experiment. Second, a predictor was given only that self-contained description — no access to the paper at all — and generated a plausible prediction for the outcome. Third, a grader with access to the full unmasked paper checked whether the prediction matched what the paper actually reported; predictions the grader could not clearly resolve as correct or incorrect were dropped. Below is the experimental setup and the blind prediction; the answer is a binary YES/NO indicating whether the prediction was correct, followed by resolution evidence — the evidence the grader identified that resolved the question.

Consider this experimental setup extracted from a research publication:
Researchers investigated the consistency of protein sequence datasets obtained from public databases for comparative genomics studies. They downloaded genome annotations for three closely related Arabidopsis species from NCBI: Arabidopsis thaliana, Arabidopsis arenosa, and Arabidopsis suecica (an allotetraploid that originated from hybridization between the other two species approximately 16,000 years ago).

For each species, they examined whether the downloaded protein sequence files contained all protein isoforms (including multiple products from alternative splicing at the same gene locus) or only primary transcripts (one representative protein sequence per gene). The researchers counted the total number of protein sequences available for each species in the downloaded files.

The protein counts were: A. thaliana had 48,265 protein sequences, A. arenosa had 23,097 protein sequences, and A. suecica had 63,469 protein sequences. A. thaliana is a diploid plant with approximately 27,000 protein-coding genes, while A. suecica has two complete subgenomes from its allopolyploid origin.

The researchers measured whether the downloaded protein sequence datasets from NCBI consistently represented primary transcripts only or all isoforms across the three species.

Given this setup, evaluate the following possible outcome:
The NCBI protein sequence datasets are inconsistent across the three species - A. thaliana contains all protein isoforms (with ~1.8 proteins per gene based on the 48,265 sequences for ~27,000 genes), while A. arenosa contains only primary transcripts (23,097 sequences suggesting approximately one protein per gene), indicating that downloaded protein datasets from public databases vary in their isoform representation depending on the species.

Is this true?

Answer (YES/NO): YES